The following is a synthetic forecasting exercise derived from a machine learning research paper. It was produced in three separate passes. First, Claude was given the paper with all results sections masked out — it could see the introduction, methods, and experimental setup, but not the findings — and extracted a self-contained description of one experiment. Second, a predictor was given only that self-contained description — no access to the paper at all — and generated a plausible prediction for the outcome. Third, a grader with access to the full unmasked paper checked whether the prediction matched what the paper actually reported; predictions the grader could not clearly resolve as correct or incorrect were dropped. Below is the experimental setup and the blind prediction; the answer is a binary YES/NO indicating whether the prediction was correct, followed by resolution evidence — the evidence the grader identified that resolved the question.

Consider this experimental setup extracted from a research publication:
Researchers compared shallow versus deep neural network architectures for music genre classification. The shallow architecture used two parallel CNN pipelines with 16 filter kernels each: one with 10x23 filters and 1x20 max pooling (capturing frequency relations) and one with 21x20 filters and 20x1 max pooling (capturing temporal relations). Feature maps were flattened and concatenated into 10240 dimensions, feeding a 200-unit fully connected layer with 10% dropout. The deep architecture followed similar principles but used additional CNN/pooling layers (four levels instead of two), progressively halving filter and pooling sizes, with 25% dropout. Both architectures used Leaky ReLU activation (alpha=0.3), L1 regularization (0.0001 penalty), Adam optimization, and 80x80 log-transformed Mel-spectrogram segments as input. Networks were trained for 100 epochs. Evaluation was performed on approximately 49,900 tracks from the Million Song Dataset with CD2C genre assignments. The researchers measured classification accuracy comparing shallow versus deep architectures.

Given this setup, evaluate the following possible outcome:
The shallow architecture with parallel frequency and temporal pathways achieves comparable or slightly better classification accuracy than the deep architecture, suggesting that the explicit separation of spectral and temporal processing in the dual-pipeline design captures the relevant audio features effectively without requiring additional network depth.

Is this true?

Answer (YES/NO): NO